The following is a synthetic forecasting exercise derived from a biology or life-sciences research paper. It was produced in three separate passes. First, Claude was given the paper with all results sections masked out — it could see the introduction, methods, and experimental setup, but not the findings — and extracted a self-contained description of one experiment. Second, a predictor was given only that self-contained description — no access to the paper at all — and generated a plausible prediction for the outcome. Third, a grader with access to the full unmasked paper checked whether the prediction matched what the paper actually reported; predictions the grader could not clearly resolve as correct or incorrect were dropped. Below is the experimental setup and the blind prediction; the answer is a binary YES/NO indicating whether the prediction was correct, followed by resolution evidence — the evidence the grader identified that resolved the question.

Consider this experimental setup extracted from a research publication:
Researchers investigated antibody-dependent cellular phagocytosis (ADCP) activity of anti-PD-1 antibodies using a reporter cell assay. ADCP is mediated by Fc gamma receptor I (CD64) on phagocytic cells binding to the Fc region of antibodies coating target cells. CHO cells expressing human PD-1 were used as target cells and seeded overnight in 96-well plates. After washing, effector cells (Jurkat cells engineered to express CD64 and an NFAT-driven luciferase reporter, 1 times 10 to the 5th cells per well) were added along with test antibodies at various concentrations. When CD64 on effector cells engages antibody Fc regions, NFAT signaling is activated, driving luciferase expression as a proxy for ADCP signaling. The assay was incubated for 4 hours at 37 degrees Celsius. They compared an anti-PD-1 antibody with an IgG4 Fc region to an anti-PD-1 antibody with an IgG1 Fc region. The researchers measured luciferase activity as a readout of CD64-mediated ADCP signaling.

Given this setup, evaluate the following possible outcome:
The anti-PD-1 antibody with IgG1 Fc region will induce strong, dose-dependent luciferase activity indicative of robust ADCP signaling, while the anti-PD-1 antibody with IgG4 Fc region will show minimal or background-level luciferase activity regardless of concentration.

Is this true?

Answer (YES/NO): NO